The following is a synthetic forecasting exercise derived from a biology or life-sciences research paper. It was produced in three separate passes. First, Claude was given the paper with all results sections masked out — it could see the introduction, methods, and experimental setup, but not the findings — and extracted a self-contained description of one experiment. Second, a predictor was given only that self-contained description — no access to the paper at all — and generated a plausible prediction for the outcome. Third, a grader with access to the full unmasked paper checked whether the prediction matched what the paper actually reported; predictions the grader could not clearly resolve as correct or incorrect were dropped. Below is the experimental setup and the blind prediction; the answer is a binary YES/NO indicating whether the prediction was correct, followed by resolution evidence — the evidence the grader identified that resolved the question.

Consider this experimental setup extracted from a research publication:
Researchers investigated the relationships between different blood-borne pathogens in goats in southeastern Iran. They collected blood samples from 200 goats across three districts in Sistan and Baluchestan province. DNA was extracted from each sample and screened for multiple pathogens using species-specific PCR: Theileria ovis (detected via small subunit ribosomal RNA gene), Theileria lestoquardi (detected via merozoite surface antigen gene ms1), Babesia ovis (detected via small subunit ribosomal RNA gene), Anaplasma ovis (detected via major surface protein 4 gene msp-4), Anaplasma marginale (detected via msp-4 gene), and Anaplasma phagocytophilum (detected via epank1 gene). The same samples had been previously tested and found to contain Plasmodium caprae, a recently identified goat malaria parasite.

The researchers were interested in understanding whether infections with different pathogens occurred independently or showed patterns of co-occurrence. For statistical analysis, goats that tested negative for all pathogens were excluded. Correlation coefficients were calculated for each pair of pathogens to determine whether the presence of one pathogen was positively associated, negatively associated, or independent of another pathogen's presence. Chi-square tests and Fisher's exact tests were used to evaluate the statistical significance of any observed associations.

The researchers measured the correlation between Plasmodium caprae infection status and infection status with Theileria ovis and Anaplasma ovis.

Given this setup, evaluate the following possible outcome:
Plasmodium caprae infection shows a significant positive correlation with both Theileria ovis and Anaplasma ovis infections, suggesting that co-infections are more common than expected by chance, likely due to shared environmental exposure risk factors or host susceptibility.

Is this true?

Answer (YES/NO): NO